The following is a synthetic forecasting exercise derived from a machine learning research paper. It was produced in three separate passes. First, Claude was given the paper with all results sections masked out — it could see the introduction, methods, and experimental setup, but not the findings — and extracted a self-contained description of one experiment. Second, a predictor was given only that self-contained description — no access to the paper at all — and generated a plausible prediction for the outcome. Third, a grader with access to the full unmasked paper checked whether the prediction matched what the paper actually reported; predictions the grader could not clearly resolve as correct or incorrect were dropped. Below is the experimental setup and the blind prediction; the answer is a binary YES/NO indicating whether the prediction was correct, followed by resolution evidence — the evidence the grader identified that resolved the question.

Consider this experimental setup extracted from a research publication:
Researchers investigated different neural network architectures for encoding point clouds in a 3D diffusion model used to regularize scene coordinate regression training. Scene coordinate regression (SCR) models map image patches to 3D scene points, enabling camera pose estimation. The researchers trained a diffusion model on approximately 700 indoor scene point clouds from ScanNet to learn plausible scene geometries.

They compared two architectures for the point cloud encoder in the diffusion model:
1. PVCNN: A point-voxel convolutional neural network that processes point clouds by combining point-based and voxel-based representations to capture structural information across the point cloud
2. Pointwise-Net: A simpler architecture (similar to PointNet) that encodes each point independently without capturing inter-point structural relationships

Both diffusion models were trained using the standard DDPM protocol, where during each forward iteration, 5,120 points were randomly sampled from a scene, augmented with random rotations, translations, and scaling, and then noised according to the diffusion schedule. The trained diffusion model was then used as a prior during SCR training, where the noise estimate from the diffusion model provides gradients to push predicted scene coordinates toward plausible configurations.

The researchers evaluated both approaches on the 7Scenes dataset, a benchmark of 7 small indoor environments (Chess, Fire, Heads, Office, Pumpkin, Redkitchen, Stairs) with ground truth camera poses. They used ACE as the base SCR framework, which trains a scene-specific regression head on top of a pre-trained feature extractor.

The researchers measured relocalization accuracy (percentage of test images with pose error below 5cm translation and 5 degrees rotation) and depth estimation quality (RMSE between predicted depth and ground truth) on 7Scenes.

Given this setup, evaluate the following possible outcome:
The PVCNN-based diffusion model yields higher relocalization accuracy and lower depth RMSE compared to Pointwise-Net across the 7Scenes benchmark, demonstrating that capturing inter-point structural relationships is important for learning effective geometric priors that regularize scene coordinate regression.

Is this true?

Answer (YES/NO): YES